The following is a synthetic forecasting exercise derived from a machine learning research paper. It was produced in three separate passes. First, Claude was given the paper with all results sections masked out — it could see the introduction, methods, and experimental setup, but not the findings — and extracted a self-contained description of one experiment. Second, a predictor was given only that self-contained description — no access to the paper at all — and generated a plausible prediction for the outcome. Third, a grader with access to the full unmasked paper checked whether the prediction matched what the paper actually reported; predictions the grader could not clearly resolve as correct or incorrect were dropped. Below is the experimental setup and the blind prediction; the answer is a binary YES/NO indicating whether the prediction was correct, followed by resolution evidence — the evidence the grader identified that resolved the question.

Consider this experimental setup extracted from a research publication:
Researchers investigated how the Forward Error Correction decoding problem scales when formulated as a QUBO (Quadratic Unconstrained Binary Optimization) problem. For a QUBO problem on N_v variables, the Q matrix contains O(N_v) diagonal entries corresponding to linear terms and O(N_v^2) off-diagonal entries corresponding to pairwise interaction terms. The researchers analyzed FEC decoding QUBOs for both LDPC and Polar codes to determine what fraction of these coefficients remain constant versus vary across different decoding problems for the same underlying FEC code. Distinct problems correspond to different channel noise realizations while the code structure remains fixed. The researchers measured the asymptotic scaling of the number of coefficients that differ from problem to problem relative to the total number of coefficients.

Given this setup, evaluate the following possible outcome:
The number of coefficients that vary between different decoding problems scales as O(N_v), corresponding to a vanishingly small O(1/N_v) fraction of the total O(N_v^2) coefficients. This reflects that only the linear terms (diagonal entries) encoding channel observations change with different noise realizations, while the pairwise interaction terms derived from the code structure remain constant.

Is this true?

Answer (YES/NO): YES